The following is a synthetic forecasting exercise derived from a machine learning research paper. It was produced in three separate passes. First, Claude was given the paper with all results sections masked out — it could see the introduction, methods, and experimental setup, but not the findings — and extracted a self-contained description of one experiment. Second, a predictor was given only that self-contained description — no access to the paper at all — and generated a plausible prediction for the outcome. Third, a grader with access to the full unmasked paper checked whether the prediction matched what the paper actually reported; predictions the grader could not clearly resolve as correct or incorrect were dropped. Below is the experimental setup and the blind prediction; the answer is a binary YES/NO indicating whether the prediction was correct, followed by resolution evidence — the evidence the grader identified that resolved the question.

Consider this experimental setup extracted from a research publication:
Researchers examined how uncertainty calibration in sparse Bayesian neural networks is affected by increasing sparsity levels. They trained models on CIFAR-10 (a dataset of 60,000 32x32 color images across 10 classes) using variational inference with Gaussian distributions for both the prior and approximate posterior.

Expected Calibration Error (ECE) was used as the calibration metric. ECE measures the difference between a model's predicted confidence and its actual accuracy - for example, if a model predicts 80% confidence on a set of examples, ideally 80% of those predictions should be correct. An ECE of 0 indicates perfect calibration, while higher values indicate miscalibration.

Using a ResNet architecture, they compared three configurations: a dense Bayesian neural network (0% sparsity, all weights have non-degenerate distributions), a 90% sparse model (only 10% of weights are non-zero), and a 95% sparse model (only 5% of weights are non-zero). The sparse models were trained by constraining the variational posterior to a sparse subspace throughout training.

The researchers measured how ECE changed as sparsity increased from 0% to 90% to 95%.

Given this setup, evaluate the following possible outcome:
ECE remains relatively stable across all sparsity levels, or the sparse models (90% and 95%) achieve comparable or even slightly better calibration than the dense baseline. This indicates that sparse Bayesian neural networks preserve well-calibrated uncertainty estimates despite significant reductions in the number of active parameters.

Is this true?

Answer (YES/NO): NO